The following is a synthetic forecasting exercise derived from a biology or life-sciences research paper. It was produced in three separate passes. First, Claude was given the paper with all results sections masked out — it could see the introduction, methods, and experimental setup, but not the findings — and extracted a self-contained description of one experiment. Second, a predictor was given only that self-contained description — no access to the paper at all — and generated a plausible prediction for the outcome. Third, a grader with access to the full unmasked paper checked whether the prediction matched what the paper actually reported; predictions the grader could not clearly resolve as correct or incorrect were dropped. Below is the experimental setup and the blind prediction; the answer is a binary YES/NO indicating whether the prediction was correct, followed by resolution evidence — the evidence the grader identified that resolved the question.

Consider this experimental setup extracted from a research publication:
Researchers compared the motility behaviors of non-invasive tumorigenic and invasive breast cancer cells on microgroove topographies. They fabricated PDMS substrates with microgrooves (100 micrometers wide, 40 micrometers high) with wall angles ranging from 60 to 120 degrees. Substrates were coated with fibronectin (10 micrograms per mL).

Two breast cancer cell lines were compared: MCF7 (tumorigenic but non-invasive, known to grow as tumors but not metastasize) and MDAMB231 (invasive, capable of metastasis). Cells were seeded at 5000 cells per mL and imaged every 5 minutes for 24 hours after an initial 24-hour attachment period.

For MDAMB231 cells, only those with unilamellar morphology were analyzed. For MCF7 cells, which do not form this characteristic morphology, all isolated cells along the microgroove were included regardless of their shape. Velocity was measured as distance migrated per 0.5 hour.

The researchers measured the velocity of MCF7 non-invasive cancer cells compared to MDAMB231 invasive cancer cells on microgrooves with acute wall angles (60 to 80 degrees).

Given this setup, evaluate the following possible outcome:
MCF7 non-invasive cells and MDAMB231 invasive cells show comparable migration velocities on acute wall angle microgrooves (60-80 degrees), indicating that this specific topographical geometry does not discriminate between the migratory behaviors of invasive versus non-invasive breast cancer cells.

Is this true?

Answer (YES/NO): NO